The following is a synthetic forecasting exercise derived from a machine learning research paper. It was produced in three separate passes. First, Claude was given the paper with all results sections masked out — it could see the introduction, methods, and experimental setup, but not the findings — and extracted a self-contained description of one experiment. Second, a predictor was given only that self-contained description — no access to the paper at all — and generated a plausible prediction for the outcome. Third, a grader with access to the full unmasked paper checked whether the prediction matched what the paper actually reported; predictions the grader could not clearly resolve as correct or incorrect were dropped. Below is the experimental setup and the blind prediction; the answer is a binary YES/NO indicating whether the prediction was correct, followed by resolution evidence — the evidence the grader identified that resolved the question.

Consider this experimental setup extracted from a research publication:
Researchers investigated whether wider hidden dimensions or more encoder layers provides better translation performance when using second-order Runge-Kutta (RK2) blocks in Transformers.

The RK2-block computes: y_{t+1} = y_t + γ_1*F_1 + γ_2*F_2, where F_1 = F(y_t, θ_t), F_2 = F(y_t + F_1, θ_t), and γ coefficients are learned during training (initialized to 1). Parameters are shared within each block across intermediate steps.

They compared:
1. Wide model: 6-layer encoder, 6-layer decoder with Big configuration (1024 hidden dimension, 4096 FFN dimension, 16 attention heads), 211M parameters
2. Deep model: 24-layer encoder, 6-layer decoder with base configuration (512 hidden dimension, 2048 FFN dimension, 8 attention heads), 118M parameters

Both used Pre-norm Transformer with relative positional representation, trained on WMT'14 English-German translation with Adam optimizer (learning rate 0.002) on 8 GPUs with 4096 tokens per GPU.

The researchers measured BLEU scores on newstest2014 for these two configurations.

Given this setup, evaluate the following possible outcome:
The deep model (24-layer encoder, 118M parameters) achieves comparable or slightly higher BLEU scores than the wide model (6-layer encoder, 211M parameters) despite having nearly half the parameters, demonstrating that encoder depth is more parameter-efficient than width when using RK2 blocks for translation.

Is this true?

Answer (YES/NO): NO